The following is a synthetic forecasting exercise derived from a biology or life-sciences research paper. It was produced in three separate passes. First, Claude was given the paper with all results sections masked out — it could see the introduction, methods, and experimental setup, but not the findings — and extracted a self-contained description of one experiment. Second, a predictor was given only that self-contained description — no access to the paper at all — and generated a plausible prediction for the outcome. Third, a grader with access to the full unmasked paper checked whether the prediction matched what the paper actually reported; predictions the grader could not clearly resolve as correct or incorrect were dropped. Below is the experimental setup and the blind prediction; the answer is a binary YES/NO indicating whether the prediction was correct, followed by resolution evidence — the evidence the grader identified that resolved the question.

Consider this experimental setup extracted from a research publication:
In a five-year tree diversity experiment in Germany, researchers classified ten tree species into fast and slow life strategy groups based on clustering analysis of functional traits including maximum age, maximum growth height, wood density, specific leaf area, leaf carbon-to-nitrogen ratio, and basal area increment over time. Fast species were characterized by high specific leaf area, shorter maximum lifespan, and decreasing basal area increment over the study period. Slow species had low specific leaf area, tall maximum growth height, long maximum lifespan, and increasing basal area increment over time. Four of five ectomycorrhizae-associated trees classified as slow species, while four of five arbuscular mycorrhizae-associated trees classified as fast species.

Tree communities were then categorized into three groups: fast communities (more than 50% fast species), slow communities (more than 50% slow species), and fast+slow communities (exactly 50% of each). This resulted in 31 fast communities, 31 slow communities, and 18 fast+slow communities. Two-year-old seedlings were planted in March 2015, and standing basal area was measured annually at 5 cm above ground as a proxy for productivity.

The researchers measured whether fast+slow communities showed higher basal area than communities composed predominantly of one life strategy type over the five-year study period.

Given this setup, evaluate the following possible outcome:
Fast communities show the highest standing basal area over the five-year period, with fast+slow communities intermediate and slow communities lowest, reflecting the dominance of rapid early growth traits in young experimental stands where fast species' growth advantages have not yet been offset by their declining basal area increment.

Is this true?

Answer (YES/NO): NO